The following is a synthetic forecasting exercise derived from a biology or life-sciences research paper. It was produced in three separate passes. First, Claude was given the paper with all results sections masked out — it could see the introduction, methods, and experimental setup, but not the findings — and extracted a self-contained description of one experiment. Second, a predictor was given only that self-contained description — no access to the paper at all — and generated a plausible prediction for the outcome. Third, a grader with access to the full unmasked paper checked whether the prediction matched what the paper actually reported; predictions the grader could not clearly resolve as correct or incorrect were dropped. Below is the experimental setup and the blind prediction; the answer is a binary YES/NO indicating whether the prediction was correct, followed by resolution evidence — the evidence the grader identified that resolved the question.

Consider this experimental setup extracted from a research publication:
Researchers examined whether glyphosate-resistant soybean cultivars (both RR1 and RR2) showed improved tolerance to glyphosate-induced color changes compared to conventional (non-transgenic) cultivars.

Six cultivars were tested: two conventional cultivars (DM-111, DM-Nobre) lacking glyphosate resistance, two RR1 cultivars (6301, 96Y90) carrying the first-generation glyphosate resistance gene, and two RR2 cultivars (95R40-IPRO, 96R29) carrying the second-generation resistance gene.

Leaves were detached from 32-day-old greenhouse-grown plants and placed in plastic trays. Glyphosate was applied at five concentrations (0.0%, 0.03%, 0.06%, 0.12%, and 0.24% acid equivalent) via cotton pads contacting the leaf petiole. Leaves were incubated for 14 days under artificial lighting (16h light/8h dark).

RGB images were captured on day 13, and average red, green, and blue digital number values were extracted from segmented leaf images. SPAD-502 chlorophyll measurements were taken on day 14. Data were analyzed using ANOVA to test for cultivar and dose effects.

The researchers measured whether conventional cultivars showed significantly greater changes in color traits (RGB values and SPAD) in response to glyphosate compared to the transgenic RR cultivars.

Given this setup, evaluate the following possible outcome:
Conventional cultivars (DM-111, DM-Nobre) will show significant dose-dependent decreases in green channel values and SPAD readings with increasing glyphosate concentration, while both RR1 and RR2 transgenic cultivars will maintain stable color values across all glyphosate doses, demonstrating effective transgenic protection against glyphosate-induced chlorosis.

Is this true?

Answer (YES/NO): NO